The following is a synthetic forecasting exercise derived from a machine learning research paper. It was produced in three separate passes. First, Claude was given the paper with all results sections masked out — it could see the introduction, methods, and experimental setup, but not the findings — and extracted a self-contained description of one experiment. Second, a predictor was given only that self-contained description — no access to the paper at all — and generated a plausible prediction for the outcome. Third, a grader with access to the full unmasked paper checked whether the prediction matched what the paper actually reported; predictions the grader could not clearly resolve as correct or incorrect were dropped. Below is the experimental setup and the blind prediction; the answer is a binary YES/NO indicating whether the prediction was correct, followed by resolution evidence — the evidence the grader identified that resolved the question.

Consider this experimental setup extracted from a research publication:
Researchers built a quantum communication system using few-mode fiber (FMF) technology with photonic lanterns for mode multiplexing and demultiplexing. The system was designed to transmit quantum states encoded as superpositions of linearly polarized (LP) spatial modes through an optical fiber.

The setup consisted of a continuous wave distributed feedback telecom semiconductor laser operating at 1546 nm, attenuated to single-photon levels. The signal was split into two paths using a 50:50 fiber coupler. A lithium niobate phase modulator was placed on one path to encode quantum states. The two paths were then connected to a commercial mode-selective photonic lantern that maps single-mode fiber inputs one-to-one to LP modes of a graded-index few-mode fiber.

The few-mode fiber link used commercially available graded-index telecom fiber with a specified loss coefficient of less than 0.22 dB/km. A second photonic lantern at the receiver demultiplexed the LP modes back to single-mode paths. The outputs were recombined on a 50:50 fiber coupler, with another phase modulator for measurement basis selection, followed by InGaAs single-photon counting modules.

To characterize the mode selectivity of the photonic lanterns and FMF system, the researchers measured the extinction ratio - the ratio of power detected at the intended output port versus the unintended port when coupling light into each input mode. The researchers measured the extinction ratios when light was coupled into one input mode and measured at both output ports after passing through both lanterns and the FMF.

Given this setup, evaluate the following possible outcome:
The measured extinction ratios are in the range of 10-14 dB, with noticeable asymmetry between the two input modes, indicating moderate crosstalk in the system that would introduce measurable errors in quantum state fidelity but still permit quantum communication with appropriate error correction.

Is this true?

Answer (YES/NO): NO